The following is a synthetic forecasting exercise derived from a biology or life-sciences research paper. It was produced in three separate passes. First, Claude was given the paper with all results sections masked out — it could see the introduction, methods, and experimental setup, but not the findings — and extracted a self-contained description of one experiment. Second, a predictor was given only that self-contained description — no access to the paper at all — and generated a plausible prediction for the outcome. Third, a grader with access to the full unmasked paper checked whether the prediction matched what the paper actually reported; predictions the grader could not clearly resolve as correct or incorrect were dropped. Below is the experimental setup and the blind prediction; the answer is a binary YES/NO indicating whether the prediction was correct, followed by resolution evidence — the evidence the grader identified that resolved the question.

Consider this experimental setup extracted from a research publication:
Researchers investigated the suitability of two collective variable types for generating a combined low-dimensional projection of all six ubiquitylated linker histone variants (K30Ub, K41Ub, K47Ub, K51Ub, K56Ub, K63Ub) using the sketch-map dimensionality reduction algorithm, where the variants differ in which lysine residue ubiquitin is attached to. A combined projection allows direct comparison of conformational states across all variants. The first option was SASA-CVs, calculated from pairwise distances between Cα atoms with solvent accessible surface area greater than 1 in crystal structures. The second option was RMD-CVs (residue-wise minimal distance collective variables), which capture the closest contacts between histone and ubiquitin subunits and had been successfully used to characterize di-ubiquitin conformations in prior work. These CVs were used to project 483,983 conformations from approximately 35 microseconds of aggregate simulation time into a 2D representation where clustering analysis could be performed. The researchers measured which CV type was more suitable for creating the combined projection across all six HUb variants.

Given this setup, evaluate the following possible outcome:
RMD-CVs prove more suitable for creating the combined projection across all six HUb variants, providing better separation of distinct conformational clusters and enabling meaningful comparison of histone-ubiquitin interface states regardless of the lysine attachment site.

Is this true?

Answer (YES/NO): NO